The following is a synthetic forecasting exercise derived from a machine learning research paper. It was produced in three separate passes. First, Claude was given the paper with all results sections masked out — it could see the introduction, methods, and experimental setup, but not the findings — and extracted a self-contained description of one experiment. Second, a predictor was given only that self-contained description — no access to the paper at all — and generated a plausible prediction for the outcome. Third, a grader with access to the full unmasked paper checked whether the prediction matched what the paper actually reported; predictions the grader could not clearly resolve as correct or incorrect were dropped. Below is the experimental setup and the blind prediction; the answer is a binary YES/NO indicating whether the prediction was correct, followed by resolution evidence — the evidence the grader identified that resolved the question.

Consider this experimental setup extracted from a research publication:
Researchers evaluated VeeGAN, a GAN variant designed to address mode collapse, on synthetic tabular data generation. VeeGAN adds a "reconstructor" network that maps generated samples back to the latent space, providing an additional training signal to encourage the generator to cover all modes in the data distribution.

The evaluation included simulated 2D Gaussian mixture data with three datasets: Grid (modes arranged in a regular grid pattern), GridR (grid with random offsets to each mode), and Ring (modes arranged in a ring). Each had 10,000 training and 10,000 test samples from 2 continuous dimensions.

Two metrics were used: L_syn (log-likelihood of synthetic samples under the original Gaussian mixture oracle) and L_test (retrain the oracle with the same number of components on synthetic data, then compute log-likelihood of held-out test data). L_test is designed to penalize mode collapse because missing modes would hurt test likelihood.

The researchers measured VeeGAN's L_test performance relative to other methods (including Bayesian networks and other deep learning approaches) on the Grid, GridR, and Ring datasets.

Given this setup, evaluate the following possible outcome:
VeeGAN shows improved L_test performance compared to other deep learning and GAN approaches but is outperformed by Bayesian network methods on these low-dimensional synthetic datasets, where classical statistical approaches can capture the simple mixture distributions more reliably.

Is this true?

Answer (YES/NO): NO